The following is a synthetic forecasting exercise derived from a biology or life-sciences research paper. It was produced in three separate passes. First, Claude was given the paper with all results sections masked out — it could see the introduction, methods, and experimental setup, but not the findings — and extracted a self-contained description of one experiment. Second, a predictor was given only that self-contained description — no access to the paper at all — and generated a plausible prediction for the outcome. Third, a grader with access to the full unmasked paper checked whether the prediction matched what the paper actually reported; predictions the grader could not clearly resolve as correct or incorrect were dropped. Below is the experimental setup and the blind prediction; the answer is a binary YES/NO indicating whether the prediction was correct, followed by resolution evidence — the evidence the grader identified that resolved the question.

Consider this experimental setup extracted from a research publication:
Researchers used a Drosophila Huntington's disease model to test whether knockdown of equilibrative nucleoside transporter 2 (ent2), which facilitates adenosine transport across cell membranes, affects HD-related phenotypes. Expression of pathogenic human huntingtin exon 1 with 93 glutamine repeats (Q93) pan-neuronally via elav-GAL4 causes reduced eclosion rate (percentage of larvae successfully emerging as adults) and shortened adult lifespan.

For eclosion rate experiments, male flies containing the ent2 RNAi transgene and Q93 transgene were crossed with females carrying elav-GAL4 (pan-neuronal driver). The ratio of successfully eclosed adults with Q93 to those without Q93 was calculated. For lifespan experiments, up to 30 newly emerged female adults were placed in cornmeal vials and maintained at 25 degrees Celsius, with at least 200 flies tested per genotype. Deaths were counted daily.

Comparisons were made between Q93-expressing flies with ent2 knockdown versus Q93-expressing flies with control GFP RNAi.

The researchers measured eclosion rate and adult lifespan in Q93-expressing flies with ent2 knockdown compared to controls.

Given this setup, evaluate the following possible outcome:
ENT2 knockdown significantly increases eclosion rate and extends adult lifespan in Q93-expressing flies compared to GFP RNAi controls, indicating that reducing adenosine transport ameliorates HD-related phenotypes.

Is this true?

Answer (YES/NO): YES